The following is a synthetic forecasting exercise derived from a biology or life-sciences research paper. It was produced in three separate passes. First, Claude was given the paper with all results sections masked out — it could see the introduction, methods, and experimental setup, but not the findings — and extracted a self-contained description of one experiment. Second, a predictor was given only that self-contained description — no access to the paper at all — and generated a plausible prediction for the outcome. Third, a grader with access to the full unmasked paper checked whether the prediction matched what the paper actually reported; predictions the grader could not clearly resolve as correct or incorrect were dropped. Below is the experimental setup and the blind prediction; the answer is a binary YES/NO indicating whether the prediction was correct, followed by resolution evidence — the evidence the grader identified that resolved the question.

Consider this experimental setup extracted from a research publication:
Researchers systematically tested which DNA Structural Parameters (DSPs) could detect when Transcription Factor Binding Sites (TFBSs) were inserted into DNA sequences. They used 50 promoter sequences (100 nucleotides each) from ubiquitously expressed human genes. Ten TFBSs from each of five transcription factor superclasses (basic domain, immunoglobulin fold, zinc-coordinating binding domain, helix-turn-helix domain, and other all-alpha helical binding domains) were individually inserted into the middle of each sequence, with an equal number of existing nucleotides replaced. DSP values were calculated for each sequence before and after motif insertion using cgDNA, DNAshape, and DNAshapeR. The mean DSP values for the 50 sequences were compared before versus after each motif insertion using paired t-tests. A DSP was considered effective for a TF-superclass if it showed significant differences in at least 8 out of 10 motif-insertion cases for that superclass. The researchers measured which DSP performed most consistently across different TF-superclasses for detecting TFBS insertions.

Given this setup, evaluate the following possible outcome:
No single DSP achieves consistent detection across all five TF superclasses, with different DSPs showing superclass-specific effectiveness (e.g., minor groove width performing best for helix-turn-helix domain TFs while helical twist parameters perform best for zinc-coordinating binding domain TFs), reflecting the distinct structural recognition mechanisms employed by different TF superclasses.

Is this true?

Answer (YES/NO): NO